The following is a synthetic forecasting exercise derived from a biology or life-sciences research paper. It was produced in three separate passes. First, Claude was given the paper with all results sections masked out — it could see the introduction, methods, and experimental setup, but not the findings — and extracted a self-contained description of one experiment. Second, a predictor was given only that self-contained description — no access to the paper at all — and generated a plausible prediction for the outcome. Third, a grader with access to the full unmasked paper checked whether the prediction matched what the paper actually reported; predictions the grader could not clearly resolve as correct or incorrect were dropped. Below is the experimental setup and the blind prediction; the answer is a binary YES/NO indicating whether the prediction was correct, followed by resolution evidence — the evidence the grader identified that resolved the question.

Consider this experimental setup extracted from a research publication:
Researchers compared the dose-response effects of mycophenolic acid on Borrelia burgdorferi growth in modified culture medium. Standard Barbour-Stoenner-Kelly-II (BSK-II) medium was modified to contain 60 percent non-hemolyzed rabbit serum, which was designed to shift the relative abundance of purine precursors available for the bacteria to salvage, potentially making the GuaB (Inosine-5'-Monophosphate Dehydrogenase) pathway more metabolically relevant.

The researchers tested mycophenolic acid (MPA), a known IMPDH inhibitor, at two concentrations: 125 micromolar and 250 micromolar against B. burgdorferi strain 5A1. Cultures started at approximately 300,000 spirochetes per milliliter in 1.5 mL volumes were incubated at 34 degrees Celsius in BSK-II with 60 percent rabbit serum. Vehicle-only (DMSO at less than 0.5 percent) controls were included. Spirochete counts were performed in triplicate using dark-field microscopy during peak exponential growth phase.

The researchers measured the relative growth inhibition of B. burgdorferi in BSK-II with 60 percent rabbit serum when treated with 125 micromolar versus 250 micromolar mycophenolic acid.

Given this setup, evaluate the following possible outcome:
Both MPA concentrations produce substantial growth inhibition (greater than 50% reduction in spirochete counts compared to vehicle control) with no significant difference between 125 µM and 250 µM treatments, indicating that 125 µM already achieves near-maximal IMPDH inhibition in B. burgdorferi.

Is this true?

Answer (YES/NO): NO